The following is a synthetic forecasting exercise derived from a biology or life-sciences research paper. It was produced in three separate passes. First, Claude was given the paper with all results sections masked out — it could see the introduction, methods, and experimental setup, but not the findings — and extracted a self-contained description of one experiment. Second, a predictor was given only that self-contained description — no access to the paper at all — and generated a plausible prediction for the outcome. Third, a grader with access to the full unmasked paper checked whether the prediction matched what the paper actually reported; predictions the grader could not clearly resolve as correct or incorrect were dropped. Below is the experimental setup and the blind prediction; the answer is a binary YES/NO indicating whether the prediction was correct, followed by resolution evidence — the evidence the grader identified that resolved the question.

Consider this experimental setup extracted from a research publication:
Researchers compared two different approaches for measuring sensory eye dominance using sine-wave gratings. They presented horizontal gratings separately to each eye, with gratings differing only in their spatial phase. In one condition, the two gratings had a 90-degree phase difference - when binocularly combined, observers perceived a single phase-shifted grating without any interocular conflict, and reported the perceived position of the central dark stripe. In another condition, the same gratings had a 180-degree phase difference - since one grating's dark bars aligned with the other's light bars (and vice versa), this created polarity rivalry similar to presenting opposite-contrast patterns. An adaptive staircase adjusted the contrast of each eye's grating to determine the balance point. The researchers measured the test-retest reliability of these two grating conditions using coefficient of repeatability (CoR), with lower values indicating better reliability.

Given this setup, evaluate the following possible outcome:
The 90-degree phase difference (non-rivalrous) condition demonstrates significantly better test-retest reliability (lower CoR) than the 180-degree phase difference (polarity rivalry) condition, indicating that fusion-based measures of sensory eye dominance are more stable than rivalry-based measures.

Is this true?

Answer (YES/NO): NO